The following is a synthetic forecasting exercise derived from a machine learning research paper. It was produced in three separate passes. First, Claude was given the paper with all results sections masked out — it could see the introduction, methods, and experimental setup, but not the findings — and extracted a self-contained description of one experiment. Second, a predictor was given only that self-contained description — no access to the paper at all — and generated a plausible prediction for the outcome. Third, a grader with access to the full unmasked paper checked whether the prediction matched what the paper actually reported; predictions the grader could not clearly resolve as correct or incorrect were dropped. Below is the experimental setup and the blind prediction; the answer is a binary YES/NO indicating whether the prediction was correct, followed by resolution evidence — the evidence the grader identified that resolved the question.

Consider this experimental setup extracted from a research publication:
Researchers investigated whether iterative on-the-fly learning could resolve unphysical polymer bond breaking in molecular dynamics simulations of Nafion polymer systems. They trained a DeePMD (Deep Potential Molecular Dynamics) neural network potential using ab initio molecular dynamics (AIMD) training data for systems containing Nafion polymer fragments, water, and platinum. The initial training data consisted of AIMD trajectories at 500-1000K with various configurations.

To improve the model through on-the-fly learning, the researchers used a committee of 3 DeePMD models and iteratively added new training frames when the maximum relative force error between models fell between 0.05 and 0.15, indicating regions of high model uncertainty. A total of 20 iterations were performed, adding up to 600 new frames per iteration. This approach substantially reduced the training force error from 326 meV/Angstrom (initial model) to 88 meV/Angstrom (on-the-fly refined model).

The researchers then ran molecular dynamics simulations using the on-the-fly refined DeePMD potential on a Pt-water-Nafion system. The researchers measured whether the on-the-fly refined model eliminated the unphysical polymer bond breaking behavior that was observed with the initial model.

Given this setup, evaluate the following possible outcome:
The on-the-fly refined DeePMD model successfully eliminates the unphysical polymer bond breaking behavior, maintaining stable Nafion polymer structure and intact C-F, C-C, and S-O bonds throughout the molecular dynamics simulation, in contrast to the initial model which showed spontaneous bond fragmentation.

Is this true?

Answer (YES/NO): NO